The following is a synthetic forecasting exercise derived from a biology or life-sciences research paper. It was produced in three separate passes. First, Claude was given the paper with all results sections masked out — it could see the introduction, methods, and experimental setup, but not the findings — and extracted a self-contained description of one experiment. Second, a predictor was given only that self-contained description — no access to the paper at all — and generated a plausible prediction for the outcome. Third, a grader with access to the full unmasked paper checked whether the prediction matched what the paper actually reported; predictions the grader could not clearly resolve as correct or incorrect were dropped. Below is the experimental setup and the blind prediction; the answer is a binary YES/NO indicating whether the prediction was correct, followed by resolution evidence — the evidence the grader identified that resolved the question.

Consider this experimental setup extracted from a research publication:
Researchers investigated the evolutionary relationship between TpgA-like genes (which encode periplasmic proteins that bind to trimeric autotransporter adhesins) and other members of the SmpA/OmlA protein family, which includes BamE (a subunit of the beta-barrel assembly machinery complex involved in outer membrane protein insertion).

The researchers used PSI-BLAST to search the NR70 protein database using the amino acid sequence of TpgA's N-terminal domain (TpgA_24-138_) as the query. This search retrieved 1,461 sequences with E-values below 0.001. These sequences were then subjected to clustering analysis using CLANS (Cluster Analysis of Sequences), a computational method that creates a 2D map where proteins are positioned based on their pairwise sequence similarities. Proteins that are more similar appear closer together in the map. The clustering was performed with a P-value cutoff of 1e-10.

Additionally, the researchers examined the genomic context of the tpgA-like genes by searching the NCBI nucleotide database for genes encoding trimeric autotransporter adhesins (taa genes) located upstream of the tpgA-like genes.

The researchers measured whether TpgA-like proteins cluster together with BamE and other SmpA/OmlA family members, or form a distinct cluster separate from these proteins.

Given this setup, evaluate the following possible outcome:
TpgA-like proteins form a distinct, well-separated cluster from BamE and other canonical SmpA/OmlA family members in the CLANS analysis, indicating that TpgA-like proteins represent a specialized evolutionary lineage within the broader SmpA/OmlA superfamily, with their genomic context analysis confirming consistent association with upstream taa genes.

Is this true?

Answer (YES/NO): YES